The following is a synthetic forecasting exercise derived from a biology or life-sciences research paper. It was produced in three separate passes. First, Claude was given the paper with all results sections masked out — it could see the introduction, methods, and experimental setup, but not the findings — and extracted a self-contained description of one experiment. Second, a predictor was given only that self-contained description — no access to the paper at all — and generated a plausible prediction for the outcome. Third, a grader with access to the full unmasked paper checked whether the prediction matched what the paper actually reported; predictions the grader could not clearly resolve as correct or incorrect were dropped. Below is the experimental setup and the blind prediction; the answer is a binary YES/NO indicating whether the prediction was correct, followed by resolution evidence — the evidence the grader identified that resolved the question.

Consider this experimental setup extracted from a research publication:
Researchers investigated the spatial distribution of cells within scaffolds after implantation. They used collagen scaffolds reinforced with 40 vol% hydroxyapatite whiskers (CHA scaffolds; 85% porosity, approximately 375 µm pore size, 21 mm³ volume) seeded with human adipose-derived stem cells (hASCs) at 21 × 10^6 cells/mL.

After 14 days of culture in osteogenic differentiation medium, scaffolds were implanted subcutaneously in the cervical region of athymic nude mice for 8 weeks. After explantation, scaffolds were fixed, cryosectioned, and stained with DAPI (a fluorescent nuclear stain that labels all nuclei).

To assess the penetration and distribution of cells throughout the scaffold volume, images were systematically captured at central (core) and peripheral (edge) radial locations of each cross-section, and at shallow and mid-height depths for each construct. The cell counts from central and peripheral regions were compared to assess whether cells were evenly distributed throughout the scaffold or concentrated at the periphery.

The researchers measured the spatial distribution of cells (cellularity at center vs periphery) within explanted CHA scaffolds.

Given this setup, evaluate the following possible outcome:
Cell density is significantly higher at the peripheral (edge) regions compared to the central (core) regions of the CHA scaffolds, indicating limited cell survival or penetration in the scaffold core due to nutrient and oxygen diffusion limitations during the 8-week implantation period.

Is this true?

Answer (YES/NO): YES